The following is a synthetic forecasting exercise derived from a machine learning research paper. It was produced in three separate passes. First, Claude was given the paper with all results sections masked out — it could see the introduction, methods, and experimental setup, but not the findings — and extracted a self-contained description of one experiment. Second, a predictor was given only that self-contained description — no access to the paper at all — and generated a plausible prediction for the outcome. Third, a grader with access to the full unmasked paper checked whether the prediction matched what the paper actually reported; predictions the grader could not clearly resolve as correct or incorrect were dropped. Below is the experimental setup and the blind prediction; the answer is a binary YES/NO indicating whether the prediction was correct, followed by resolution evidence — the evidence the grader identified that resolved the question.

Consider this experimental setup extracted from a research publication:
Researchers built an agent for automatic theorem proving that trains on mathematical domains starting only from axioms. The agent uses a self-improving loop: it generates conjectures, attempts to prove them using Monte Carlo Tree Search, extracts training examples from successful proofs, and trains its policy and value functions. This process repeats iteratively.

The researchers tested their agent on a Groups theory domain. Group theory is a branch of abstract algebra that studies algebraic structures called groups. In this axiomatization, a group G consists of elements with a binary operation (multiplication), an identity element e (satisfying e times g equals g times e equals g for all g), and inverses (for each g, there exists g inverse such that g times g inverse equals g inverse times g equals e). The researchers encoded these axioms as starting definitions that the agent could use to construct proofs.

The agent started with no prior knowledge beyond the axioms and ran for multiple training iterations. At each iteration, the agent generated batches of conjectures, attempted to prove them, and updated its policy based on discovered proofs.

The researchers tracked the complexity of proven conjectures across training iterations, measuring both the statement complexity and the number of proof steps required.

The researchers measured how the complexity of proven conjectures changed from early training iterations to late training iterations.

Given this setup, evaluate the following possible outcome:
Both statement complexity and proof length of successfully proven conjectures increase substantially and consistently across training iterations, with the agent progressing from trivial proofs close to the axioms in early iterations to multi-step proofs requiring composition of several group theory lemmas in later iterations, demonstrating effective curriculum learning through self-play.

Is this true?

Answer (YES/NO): NO